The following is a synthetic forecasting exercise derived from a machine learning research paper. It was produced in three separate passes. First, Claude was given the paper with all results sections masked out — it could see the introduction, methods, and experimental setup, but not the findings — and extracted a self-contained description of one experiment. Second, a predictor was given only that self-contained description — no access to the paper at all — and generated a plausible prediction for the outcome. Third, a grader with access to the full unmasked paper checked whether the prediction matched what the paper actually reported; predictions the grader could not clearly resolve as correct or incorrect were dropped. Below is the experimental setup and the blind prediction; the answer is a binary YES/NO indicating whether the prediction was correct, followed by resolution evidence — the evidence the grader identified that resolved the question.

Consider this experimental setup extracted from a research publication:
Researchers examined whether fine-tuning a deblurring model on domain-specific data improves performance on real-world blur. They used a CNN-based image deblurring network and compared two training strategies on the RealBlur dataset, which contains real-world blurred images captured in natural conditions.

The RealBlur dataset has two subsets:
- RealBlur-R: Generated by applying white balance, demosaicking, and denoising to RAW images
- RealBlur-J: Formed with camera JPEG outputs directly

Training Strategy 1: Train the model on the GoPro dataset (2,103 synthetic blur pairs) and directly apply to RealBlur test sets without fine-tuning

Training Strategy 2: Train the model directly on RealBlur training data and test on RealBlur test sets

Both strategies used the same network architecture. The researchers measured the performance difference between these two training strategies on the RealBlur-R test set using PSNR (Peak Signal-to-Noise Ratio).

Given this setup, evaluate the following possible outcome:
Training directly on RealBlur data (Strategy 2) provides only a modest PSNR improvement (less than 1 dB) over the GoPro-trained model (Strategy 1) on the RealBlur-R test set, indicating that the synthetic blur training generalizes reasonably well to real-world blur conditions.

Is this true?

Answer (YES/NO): NO